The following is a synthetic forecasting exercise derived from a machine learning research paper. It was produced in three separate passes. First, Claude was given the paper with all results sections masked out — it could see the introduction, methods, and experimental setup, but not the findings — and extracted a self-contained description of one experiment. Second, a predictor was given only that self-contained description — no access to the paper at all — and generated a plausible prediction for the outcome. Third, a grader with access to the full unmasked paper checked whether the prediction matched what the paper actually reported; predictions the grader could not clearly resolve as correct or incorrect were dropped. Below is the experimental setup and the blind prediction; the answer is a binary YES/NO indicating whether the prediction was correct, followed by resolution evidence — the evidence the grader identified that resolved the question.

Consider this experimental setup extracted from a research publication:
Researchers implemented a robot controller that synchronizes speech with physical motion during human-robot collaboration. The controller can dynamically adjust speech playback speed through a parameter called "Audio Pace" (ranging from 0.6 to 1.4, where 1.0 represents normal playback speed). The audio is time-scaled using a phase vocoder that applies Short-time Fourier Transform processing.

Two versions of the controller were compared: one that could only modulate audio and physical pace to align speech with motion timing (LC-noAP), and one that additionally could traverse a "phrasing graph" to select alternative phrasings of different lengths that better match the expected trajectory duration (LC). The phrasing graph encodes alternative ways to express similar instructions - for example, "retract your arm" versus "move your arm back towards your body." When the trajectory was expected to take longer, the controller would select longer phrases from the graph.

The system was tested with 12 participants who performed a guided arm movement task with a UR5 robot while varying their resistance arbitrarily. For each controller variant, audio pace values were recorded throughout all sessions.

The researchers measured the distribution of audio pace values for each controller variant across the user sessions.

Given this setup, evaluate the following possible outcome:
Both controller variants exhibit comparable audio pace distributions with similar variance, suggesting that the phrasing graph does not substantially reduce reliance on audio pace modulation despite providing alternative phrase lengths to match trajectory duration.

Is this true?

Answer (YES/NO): NO